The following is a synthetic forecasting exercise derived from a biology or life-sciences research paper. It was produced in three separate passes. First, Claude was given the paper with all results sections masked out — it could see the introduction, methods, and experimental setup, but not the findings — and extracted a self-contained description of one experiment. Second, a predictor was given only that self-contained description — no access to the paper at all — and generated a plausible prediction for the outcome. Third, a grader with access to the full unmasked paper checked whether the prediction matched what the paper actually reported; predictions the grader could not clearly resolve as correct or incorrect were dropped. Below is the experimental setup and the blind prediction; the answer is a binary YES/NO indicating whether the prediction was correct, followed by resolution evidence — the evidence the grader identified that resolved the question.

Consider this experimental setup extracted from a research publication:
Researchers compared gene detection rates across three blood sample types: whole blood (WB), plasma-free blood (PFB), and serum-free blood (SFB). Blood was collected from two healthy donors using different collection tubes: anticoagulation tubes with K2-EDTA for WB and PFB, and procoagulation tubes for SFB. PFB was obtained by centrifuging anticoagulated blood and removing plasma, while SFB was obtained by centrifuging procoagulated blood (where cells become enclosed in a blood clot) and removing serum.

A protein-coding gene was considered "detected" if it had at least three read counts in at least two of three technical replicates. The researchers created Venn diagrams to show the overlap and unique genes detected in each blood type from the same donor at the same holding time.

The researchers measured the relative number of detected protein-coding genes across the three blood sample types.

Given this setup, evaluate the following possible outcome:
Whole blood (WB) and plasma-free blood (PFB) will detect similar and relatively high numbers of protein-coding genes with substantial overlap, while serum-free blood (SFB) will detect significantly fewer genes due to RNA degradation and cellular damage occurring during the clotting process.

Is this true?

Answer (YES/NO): NO